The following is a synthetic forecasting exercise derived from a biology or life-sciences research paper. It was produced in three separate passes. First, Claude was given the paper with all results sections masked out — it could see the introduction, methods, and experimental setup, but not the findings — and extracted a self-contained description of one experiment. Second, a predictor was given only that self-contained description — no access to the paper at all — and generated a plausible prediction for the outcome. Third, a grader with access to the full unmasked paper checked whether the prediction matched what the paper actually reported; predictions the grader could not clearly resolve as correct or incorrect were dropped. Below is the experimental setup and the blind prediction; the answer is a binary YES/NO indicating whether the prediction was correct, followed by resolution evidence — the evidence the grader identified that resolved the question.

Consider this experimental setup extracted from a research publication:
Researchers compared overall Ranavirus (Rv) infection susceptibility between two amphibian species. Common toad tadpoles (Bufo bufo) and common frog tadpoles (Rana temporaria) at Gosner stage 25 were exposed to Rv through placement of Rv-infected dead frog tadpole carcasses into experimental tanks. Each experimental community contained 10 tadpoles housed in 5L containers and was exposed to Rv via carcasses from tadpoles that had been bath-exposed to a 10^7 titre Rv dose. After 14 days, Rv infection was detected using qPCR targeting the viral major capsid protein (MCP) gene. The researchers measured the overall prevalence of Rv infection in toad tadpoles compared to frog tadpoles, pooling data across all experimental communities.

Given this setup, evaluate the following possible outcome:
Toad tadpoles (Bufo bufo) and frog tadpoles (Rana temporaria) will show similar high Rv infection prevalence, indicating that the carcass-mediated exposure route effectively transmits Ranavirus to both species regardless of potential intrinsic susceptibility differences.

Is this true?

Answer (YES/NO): NO